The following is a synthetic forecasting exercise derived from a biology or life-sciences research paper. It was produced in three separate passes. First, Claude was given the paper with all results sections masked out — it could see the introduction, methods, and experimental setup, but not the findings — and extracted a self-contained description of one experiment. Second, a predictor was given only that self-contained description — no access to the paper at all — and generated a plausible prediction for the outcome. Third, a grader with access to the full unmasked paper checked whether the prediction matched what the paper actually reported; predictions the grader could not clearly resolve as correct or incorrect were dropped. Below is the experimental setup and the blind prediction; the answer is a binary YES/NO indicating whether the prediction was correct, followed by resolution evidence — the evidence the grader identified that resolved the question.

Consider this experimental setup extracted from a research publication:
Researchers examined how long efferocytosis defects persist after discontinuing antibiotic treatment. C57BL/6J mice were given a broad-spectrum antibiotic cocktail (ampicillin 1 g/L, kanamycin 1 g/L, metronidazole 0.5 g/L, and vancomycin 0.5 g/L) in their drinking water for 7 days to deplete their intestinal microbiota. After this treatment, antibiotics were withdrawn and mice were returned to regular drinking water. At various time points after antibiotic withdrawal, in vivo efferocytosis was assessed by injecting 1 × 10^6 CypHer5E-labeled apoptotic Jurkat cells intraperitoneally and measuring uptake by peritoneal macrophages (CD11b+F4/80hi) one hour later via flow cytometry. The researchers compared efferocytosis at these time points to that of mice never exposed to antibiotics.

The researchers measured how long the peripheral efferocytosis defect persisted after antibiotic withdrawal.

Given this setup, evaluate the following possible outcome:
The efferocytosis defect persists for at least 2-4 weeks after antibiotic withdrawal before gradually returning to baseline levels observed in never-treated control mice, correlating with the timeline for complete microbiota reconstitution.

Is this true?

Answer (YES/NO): NO